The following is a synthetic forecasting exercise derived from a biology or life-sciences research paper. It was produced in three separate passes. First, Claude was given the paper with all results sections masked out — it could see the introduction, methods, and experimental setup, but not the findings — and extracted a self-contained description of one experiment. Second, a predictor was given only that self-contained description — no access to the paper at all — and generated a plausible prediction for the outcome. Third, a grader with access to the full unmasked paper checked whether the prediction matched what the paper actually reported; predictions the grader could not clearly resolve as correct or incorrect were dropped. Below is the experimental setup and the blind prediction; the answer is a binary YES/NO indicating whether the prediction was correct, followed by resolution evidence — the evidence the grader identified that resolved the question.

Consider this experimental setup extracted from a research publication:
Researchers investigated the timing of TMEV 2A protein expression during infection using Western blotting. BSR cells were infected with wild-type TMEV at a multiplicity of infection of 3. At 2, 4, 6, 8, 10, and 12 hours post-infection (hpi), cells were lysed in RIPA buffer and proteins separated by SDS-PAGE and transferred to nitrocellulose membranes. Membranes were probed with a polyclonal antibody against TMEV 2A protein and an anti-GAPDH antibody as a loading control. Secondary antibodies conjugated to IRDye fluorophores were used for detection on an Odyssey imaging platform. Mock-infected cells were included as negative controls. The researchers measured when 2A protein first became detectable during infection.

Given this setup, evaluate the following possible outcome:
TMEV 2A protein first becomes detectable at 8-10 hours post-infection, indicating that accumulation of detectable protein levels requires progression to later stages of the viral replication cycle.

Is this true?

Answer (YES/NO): YES